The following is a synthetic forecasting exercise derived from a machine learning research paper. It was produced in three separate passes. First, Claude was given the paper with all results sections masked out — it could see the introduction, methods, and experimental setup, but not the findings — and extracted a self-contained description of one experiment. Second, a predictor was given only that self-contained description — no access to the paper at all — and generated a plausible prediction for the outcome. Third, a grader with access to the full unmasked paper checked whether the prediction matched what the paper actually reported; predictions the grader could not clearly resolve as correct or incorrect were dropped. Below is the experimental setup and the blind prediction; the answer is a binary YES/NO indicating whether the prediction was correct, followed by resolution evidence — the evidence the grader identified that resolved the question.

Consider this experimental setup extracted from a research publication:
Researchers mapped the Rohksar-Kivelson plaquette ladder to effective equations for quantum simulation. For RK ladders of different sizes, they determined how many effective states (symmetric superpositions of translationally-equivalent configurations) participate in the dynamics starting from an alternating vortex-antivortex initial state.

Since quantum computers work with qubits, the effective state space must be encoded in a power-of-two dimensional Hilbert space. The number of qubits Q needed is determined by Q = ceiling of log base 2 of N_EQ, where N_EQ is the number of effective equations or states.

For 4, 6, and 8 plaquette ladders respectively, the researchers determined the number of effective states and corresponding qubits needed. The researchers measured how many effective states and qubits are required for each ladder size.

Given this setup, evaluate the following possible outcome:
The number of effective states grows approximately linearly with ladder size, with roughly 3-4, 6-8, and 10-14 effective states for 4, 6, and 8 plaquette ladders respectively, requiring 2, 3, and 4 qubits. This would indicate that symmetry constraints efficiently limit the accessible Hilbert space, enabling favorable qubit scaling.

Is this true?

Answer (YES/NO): NO